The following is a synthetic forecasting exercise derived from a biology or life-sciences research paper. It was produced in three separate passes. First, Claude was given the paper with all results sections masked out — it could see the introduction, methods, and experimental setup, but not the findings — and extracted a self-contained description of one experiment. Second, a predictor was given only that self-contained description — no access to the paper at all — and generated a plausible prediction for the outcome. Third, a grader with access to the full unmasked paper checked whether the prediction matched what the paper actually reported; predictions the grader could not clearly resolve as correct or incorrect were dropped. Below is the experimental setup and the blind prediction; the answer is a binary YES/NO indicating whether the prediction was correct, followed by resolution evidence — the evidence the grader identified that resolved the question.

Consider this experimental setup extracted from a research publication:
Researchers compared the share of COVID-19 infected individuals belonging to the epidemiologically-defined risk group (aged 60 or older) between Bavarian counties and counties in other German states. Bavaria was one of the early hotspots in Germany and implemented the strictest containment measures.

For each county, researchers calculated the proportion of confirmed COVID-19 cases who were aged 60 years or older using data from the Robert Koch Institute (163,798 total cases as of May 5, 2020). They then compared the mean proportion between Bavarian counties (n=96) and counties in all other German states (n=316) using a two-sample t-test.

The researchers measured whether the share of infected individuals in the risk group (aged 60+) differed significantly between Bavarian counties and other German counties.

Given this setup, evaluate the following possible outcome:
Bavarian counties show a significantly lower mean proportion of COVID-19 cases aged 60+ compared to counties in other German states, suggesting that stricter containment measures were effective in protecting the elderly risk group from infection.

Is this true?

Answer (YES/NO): NO